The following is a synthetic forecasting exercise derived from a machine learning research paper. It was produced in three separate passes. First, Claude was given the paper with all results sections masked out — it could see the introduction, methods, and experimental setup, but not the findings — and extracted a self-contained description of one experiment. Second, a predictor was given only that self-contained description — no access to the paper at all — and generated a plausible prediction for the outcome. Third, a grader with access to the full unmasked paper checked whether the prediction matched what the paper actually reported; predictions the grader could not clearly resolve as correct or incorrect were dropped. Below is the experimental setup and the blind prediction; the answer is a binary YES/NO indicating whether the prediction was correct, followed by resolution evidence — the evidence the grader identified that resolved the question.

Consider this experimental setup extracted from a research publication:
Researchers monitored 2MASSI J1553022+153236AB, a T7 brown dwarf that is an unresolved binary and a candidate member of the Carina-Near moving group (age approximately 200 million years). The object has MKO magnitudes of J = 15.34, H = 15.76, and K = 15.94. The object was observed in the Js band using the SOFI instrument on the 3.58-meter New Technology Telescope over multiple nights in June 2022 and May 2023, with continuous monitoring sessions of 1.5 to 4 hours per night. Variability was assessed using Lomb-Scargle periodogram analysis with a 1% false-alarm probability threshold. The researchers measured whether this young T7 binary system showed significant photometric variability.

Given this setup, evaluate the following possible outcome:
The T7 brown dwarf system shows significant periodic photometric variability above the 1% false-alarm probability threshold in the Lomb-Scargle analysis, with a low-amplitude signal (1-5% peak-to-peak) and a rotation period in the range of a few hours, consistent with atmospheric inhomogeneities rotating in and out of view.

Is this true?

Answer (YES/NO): NO